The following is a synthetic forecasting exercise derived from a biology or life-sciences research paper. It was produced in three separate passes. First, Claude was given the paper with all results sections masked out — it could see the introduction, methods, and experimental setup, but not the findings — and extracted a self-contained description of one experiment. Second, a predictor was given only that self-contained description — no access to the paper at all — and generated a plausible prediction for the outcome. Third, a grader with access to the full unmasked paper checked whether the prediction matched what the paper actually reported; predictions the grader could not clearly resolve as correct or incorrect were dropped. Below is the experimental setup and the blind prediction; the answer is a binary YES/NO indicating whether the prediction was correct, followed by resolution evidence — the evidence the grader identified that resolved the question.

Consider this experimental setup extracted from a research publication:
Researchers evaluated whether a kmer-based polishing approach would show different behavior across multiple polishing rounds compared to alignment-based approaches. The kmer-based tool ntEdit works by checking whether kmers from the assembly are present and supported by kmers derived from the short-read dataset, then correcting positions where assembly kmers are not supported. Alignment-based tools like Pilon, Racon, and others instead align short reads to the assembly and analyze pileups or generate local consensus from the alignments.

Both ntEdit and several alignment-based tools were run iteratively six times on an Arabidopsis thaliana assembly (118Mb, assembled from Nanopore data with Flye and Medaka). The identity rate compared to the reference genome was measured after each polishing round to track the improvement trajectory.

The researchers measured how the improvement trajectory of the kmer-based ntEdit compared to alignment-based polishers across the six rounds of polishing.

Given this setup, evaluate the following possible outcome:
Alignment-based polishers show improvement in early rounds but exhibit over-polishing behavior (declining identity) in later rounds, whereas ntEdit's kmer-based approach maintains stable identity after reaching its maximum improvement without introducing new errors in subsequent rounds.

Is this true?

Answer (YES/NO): NO